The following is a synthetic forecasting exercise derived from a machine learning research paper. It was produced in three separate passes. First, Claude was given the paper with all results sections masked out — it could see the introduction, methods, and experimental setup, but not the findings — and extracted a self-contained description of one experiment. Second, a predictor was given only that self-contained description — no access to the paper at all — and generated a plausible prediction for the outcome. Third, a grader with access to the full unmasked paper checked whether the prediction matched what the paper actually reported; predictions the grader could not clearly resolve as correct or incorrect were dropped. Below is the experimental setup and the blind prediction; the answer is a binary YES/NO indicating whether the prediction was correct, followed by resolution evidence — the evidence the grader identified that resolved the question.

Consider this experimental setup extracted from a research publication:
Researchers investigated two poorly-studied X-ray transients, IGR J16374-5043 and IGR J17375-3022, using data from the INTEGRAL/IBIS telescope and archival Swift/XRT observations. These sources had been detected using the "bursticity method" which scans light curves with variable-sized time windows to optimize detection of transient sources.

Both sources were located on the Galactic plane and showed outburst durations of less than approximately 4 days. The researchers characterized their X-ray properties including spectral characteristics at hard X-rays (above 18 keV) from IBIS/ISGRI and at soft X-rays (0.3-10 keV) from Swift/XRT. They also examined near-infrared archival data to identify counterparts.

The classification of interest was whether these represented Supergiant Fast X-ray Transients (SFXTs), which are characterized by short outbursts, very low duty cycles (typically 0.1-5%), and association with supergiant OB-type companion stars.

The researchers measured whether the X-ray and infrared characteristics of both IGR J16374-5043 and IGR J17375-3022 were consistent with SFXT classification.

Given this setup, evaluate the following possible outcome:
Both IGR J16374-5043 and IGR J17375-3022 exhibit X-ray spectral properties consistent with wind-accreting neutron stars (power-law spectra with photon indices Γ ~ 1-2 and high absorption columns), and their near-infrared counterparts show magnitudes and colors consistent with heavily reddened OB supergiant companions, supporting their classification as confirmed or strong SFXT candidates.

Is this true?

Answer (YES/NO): YES